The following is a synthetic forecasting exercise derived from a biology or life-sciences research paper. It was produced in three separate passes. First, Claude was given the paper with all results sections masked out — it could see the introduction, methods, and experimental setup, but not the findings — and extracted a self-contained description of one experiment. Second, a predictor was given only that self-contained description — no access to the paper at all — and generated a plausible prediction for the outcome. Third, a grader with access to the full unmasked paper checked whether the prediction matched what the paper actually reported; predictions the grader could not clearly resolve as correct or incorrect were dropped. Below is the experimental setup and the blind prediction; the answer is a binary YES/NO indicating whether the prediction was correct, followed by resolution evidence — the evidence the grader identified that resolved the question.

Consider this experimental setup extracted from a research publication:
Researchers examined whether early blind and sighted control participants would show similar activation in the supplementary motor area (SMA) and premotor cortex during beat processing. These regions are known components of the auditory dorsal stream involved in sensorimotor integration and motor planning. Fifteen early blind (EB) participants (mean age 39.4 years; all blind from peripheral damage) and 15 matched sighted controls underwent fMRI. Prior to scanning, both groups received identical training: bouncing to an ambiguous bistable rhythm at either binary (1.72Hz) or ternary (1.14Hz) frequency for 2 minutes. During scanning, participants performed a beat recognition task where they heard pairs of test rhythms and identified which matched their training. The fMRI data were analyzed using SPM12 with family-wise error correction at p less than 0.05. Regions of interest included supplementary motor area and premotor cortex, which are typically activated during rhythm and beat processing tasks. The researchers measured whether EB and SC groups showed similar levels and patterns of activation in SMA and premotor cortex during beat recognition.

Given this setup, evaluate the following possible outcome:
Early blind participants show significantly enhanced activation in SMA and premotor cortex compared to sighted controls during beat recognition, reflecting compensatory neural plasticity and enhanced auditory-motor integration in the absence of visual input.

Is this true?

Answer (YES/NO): NO